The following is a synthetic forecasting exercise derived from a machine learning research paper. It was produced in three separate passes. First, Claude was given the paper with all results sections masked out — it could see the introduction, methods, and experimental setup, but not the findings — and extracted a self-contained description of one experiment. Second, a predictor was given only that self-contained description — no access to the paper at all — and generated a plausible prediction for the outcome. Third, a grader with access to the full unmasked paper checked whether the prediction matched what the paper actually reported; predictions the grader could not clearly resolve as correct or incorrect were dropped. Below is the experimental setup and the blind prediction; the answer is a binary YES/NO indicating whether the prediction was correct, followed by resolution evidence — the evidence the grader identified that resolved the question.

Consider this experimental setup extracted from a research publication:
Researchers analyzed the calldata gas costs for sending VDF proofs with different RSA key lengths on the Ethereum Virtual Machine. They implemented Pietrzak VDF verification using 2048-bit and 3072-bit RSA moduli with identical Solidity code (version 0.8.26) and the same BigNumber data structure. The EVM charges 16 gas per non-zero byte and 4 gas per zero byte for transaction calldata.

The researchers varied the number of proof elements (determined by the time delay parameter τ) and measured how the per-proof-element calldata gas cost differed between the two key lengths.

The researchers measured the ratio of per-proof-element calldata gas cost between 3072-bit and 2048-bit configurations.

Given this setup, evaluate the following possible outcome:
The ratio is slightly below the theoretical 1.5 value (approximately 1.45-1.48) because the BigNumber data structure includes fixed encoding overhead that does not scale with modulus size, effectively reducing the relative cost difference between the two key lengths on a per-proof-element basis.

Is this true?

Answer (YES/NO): NO